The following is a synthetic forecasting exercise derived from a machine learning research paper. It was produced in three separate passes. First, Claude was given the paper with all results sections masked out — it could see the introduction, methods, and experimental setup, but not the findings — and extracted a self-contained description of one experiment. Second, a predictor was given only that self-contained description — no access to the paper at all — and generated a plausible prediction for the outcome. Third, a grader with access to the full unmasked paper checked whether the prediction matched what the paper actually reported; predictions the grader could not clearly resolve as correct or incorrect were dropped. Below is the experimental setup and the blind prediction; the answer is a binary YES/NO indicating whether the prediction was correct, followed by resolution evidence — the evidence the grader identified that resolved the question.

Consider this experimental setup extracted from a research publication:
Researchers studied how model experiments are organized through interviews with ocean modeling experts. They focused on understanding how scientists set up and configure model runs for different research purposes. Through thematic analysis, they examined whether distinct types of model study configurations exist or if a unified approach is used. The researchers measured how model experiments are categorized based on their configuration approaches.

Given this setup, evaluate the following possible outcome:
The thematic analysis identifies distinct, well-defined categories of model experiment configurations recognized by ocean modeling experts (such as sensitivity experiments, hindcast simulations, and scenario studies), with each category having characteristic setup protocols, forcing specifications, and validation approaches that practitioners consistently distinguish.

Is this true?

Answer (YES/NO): NO